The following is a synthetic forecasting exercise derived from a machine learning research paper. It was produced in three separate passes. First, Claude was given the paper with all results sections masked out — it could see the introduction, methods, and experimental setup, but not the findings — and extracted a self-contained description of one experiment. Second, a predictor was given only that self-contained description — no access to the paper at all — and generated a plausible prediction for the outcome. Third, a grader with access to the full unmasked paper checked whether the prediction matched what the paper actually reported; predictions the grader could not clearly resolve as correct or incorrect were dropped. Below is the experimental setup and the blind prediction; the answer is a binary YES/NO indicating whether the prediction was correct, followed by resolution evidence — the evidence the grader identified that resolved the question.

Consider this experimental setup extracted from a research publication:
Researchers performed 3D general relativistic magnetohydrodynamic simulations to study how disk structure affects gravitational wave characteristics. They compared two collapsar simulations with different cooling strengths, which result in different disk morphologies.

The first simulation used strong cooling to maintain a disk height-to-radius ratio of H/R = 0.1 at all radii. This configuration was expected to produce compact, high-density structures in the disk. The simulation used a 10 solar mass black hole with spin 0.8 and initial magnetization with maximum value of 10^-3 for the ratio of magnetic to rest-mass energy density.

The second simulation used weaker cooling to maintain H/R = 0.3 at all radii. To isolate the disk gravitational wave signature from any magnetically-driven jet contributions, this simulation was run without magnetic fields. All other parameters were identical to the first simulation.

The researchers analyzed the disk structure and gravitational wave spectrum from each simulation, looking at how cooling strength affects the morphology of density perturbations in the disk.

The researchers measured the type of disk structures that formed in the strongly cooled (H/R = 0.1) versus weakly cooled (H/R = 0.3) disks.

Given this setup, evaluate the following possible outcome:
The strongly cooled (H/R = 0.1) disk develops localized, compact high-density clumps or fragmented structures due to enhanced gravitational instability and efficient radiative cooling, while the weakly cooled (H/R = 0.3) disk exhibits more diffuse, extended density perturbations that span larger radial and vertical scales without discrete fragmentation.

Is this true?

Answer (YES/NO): NO